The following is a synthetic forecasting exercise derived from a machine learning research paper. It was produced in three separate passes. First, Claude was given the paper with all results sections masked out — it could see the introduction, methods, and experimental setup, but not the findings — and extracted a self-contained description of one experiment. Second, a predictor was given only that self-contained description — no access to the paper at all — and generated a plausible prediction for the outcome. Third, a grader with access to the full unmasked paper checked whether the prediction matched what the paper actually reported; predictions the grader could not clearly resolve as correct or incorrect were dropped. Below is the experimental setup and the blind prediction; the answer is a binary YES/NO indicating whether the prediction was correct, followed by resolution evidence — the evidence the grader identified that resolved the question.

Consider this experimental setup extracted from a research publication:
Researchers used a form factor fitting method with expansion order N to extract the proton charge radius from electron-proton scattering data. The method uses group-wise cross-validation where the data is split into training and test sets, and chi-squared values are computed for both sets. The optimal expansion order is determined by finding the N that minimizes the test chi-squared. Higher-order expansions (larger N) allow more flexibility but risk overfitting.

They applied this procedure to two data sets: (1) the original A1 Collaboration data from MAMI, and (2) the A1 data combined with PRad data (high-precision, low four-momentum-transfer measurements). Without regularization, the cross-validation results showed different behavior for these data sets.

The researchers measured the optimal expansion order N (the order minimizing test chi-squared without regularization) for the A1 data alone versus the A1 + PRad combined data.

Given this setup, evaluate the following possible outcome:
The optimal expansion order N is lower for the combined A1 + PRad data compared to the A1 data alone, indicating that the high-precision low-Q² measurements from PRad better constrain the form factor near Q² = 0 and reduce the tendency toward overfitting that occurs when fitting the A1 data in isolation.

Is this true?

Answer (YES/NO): NO